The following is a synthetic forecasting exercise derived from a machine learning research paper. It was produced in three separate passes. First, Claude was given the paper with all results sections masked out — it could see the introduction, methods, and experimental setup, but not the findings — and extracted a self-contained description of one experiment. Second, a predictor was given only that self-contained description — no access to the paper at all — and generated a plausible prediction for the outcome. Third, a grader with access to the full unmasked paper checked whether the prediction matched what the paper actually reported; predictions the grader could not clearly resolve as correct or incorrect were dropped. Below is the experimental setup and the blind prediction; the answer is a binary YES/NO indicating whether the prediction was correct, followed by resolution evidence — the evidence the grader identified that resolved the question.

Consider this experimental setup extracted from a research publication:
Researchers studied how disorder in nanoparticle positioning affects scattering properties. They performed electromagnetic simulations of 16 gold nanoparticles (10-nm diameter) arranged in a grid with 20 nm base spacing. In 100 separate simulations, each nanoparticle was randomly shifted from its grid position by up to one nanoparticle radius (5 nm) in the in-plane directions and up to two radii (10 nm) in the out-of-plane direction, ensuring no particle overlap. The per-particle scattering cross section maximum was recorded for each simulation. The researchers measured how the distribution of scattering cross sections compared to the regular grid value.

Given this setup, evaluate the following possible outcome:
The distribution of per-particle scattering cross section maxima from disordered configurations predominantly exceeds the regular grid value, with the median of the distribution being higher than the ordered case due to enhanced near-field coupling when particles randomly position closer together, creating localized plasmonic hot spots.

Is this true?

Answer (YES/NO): NO